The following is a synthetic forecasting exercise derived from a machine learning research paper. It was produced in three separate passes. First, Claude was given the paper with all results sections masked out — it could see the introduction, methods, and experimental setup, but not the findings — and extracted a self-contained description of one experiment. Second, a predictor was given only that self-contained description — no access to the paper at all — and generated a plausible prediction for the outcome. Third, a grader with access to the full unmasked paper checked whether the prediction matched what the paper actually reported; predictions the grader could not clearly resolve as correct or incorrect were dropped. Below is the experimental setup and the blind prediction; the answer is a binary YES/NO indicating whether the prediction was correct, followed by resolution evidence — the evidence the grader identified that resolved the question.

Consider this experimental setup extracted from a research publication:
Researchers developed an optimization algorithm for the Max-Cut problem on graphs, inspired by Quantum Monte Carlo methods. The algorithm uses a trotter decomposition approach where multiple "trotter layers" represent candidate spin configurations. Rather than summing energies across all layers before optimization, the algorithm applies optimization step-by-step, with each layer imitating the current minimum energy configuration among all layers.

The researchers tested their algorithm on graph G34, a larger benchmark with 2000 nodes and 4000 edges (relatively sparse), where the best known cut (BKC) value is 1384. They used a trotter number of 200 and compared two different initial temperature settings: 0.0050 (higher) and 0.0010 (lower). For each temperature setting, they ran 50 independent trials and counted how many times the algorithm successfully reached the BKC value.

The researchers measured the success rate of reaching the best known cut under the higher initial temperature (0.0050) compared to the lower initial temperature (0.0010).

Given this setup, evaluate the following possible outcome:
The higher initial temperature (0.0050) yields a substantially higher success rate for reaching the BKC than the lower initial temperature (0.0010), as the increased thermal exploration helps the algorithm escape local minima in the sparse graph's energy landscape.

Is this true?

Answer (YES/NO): NO